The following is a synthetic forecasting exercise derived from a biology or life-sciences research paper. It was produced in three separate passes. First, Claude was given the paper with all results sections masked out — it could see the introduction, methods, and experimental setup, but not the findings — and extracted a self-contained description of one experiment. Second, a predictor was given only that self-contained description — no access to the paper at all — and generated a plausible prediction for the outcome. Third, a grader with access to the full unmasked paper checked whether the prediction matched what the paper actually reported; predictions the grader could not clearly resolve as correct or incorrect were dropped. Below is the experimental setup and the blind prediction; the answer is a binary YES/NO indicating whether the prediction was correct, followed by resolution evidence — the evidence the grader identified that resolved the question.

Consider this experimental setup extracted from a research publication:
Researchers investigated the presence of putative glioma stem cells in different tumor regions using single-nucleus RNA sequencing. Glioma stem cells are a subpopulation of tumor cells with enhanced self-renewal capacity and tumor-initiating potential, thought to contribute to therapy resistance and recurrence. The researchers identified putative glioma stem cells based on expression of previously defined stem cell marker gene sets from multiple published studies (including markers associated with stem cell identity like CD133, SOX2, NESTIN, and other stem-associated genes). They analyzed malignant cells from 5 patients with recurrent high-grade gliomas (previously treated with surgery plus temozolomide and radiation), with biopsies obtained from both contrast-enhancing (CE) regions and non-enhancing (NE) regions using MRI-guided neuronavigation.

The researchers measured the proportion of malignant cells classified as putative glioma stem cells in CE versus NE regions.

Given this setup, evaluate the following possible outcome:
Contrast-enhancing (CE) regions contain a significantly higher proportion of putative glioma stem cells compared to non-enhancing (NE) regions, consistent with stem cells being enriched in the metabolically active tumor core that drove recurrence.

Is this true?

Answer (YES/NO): NO